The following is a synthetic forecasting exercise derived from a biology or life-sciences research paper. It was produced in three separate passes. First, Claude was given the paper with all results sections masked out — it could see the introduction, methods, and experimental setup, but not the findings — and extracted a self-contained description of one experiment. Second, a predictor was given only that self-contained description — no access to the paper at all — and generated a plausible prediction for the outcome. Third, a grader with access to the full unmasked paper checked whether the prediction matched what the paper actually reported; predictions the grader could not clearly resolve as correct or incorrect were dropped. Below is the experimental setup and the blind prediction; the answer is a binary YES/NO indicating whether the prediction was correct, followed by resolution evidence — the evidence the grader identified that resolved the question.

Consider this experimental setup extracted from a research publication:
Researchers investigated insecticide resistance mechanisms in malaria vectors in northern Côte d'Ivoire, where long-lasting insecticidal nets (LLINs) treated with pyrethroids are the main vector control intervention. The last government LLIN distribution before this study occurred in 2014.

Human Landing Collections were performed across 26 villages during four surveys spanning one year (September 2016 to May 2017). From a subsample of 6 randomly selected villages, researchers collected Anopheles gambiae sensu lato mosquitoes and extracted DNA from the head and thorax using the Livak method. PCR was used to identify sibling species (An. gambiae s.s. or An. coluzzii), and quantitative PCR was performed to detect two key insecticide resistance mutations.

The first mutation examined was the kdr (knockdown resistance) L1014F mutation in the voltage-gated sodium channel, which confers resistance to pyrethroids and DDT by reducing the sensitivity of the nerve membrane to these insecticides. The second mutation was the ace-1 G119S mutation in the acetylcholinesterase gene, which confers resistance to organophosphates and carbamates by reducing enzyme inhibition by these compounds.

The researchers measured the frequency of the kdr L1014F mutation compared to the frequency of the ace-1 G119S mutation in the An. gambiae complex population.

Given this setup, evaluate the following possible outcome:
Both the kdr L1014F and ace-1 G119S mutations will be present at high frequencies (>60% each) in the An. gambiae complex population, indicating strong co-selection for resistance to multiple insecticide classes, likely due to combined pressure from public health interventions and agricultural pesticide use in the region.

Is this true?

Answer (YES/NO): NO